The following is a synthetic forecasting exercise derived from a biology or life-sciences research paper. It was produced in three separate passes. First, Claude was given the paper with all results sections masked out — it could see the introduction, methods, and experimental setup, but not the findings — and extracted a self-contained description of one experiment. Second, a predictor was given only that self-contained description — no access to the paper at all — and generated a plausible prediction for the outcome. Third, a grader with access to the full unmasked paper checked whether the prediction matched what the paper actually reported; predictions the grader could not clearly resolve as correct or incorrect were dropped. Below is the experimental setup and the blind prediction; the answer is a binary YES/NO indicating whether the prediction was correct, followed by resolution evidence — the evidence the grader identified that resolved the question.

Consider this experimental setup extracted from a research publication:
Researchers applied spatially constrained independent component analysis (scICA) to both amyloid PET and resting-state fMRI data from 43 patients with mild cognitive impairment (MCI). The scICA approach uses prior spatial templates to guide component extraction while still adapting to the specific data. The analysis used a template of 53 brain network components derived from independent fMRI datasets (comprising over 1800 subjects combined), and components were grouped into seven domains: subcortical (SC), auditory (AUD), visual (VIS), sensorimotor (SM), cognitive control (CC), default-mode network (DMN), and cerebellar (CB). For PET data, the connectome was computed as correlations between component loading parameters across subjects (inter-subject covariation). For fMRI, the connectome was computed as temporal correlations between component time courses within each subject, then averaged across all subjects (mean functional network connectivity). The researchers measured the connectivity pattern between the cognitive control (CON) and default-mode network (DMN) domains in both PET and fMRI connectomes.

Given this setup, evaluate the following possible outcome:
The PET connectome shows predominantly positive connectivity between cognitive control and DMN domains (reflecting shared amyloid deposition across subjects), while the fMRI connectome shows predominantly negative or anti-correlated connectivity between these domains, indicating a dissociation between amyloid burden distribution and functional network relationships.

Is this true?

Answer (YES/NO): YES